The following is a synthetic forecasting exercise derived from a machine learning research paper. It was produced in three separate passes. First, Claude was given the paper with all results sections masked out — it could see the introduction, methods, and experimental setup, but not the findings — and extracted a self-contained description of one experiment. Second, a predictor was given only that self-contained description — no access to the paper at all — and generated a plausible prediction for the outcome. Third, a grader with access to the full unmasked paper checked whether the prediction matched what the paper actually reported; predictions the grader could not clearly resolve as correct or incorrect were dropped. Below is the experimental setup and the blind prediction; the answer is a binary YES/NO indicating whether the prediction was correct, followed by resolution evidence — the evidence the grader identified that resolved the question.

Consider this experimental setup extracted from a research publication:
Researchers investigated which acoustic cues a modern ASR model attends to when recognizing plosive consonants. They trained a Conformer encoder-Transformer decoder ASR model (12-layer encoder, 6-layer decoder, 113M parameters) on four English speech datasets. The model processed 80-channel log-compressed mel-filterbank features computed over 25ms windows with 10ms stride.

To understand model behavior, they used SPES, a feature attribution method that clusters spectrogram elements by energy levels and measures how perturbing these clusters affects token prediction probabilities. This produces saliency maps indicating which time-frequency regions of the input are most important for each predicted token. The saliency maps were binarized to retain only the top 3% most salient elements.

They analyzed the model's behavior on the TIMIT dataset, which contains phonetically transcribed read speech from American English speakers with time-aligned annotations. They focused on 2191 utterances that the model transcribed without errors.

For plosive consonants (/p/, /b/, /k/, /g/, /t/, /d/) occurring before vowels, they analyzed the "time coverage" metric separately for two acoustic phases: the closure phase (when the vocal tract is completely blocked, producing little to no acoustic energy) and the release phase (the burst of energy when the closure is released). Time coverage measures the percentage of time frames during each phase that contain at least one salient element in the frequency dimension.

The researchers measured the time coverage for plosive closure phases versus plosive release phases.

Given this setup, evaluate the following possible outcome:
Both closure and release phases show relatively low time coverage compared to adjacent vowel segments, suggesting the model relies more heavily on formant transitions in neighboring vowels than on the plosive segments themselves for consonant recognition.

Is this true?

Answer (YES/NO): NO